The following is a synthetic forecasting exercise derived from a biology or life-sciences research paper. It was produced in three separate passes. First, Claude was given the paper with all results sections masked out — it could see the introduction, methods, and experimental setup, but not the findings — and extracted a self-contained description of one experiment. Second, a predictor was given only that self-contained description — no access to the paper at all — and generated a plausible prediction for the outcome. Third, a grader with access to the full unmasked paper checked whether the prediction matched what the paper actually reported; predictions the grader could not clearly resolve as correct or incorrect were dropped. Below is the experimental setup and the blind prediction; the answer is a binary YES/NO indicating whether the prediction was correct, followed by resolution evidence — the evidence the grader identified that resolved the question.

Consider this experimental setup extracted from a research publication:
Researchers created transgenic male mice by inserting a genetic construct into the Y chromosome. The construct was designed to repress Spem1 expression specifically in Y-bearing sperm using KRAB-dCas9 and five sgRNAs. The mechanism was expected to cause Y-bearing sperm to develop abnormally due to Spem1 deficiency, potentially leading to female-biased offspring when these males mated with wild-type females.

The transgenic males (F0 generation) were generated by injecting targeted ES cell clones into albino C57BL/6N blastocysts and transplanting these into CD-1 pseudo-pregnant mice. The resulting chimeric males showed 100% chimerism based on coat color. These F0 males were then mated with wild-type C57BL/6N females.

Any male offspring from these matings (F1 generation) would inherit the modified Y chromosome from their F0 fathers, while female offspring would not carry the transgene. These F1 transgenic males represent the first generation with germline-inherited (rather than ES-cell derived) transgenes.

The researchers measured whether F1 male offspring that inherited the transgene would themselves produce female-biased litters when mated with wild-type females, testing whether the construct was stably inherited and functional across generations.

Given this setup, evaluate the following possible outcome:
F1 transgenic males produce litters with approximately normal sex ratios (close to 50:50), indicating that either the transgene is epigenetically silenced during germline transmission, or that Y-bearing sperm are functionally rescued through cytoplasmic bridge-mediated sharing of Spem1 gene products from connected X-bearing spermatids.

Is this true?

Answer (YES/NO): NO